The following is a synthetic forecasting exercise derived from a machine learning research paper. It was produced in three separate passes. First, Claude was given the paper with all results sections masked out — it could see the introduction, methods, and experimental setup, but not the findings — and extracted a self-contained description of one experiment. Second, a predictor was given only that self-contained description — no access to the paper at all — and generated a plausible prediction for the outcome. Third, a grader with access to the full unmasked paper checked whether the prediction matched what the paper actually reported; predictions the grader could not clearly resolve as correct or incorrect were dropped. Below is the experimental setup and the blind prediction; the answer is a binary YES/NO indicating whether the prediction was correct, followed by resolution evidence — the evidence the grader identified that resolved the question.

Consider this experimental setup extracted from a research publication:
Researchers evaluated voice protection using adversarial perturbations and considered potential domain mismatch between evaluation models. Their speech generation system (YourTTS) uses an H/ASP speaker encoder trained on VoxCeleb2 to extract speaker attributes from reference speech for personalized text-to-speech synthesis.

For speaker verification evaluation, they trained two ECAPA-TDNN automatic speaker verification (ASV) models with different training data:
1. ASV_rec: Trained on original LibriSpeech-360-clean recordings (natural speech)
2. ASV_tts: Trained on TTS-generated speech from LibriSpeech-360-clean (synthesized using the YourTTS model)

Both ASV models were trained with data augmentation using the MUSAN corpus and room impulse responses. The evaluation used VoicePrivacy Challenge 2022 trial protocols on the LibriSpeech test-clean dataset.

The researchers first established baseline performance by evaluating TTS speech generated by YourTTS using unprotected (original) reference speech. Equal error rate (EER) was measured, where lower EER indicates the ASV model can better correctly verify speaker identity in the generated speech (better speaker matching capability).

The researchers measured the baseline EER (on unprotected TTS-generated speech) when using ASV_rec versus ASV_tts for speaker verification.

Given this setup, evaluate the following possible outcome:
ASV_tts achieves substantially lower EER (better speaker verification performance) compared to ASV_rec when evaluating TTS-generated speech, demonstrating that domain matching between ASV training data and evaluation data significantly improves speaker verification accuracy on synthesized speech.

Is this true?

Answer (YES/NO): NO